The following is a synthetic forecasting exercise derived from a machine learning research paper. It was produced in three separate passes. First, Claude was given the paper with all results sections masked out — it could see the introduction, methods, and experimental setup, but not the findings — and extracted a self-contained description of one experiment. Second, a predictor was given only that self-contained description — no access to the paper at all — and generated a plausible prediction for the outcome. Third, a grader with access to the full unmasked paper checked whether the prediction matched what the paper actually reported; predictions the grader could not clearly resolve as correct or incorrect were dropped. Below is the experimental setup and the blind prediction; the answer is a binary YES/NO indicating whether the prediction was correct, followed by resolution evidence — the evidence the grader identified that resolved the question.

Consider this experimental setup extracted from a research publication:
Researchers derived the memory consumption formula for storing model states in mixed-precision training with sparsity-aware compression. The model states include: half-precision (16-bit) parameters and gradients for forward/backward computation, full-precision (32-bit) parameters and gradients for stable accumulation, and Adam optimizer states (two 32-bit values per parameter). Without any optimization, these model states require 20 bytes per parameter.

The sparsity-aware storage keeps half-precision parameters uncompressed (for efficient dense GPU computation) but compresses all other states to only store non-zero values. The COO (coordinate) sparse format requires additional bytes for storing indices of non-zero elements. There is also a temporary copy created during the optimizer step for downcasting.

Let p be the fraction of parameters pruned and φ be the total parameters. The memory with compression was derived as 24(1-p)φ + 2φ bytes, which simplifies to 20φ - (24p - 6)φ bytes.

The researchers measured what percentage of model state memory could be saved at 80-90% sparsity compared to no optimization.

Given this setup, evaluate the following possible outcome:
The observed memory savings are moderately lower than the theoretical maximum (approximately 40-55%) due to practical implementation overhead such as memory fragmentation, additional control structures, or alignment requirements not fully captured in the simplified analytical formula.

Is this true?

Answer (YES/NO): NO